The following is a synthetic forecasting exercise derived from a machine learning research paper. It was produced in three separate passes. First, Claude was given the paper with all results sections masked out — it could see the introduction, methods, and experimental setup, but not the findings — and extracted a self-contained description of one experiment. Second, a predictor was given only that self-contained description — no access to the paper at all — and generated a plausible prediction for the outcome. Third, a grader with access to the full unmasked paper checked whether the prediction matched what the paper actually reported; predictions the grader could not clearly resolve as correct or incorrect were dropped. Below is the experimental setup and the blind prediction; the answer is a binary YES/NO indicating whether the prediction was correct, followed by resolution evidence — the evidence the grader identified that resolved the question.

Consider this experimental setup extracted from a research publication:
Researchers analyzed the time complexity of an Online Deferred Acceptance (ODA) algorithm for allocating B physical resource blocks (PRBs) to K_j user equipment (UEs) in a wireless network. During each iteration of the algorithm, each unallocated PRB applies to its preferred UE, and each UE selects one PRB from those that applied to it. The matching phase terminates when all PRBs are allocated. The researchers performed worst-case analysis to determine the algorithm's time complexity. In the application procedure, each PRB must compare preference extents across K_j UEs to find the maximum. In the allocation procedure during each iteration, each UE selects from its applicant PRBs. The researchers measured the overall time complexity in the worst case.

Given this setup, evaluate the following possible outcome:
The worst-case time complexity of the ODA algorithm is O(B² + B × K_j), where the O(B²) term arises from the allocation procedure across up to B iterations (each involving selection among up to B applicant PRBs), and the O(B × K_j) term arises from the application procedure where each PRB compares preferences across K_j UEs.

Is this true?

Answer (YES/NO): NO